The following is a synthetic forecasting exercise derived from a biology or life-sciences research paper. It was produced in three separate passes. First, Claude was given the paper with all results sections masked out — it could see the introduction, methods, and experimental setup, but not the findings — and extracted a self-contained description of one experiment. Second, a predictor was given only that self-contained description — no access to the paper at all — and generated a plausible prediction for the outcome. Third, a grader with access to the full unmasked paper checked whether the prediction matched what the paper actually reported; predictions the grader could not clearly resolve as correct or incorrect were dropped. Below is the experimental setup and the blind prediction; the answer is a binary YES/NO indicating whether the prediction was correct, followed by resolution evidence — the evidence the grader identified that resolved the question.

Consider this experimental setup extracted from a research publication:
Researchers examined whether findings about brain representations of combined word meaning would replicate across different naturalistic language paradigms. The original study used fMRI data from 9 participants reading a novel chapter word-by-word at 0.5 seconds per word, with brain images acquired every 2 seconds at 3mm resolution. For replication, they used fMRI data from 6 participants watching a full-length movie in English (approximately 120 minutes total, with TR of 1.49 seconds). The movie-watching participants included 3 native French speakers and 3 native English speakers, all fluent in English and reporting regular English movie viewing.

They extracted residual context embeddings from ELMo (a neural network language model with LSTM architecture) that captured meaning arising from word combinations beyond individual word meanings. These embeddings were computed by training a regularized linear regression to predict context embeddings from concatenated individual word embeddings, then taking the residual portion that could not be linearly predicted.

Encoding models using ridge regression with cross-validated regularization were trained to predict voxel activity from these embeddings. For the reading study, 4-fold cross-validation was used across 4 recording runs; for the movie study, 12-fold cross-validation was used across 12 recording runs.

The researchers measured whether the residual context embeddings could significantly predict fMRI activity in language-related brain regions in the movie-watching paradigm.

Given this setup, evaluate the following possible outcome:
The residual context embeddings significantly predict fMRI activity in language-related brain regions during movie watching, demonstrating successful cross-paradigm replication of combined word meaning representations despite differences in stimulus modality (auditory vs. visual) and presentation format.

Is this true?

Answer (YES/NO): YES